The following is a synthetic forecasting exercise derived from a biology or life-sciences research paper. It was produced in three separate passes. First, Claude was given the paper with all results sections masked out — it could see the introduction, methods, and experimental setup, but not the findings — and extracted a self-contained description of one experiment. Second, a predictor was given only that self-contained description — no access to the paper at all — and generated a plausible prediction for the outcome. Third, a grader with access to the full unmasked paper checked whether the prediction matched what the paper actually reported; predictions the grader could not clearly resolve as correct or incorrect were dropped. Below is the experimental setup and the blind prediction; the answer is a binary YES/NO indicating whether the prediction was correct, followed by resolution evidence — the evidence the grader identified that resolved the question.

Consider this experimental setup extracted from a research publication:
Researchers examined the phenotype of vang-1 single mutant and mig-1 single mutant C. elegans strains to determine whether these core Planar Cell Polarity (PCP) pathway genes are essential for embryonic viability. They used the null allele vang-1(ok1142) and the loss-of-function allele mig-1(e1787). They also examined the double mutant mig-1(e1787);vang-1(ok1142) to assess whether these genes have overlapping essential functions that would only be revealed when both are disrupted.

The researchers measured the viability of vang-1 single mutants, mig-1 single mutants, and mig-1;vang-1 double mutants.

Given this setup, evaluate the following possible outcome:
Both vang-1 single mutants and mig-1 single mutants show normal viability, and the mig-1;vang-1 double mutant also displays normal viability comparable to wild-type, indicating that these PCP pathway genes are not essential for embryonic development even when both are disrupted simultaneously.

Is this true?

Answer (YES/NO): YES